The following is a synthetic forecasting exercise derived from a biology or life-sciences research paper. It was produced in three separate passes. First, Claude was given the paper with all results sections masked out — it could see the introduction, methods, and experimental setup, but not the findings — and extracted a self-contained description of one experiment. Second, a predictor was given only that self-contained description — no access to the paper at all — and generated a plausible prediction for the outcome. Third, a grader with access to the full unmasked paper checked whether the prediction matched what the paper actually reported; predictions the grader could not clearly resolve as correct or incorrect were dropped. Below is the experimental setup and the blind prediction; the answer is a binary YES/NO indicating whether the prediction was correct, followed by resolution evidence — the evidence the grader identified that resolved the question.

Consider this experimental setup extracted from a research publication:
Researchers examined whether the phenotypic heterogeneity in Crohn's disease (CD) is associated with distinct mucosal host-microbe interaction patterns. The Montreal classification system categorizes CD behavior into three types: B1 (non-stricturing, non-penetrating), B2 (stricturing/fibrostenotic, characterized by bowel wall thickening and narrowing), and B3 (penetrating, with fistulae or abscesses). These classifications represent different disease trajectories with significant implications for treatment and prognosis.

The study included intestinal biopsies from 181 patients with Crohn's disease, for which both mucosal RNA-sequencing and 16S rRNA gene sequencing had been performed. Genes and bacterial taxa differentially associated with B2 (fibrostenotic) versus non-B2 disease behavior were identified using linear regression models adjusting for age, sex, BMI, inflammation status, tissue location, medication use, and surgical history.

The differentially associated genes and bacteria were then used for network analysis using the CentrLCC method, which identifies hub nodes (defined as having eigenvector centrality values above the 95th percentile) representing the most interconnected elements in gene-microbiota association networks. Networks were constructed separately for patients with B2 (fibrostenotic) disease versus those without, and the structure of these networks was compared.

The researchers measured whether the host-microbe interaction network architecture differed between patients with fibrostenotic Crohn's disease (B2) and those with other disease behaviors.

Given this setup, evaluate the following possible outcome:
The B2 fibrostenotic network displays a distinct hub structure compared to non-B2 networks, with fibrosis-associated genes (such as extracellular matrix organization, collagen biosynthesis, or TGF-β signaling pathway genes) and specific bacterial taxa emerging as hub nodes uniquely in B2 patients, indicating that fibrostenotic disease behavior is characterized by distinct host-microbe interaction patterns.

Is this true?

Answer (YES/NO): NO